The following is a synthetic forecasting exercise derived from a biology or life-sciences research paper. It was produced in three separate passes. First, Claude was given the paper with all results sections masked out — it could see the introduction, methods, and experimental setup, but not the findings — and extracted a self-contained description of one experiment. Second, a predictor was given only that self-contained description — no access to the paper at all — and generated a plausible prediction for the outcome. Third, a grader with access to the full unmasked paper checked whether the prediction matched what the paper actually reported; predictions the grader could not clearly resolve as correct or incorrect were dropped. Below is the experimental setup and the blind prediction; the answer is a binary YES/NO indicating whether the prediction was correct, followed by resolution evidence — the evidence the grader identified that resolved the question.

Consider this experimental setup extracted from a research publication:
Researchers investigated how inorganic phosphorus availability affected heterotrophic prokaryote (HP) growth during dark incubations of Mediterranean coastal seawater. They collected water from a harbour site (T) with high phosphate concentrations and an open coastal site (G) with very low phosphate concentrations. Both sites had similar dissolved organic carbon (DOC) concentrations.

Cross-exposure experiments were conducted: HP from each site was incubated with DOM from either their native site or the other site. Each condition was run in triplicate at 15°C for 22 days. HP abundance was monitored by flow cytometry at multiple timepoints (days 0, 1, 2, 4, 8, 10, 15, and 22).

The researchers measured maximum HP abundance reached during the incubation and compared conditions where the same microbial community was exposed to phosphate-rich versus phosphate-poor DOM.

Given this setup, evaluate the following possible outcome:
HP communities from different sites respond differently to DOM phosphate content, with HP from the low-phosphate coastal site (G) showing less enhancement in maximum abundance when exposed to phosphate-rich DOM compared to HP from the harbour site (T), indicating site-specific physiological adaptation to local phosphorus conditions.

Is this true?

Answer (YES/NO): NO